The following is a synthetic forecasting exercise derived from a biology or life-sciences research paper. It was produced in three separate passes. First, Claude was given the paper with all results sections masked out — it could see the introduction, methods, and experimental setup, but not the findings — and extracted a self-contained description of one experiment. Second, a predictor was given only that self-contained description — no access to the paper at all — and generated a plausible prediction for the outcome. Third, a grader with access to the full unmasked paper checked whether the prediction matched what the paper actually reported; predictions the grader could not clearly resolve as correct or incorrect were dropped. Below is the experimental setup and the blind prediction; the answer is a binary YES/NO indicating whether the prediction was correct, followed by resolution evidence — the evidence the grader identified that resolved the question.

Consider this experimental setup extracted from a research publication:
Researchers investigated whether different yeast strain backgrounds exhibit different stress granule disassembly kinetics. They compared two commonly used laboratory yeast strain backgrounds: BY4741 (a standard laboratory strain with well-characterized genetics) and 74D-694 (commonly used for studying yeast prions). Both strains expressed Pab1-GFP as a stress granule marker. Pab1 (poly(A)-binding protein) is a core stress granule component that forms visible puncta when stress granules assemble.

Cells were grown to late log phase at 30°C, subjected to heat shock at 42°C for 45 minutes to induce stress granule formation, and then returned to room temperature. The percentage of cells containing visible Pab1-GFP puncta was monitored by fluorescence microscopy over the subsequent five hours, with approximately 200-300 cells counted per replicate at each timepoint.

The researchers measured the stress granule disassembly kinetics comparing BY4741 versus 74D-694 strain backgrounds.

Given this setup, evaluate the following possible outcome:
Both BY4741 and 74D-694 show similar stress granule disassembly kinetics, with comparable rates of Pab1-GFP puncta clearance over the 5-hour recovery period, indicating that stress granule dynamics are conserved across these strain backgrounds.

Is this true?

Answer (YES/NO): NO